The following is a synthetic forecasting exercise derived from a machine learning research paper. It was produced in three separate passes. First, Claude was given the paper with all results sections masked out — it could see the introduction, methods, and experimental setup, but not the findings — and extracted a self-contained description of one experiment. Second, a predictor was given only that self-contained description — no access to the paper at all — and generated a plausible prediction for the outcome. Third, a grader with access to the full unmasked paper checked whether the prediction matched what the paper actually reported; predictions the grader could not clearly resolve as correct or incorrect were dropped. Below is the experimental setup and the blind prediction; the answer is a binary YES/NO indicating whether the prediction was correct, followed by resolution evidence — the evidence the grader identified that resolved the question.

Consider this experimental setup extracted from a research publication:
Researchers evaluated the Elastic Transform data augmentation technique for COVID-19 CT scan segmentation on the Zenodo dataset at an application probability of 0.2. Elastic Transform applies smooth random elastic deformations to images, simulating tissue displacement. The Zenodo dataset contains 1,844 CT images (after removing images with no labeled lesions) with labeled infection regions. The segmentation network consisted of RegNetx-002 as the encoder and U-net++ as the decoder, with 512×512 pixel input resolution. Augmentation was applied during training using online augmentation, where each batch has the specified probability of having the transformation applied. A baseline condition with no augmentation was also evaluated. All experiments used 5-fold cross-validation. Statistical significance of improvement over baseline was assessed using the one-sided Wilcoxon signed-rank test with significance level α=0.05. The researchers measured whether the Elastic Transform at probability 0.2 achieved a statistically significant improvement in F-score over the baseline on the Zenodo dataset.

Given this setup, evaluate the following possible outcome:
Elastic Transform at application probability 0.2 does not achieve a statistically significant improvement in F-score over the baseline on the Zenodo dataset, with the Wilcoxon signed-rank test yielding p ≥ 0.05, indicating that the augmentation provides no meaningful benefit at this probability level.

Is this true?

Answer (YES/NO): NO